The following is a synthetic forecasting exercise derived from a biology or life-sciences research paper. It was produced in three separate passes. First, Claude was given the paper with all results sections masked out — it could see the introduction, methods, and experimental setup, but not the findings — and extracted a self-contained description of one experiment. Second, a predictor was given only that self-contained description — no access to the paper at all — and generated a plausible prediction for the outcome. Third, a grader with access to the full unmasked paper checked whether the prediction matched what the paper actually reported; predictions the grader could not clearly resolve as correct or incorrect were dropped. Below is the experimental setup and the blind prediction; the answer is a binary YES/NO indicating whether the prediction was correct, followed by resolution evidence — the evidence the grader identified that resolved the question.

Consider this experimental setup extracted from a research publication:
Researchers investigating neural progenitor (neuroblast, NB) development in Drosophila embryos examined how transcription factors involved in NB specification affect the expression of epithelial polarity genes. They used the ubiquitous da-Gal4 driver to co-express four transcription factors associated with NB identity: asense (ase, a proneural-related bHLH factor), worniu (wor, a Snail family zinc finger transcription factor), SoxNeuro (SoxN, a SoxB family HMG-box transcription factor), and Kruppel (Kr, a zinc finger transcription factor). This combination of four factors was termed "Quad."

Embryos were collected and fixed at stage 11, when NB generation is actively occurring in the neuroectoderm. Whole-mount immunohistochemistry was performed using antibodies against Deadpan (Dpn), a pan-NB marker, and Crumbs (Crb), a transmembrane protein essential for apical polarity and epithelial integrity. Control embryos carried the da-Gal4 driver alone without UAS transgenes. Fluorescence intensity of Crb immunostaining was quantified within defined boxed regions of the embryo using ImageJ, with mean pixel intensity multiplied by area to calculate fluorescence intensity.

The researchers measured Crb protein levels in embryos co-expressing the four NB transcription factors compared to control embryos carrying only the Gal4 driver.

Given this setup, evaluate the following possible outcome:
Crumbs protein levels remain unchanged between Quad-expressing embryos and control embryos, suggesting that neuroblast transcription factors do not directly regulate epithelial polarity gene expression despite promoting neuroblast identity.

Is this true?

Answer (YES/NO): NO